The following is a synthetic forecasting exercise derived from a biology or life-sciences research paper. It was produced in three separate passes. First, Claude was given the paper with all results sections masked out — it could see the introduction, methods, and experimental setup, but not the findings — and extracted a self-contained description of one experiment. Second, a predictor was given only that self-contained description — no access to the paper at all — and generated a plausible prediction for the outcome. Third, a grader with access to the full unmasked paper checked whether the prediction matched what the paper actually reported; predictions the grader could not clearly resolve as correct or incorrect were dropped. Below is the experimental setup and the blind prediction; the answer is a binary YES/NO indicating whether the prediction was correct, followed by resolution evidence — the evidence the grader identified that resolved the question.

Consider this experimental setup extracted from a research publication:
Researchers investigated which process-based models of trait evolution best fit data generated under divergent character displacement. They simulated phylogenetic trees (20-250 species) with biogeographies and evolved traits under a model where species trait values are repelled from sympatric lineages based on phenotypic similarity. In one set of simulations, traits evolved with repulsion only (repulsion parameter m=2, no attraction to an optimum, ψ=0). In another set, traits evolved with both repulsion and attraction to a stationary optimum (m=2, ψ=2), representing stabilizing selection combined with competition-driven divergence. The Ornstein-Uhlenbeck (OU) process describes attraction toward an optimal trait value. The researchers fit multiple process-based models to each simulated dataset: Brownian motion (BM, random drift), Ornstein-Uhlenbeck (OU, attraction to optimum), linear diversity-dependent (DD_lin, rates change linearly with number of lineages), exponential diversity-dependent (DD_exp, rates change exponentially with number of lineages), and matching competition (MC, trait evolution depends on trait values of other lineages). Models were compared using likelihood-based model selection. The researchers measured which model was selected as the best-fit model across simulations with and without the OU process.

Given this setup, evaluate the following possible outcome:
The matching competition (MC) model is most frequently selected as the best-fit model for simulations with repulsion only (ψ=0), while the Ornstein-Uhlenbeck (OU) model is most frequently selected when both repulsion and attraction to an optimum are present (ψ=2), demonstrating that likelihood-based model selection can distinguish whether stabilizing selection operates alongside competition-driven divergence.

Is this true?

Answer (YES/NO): NO